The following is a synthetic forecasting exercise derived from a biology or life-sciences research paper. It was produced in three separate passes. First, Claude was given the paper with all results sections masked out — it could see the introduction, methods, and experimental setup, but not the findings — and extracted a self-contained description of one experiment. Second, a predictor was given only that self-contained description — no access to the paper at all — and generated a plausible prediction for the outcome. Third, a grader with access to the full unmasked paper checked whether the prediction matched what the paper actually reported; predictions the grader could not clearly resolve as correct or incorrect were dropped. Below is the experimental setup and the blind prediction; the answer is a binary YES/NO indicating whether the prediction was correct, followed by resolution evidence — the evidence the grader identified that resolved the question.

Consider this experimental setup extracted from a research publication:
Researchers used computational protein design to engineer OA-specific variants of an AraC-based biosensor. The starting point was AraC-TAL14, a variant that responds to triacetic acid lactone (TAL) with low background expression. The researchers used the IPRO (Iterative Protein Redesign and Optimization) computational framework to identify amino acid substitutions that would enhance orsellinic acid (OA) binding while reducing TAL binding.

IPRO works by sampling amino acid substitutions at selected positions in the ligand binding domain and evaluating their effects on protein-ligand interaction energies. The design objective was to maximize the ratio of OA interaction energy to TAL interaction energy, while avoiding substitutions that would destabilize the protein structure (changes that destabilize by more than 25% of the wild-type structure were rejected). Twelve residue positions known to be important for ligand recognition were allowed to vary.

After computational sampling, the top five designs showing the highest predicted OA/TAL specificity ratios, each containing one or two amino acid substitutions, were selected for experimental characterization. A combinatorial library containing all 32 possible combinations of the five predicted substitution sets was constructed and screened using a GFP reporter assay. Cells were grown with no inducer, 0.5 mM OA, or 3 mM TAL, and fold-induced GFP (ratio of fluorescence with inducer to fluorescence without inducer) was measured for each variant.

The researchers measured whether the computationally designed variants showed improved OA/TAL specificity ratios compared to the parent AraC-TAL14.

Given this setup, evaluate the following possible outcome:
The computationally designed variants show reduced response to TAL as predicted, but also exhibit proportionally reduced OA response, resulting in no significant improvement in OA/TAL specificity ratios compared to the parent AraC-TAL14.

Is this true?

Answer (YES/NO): YES